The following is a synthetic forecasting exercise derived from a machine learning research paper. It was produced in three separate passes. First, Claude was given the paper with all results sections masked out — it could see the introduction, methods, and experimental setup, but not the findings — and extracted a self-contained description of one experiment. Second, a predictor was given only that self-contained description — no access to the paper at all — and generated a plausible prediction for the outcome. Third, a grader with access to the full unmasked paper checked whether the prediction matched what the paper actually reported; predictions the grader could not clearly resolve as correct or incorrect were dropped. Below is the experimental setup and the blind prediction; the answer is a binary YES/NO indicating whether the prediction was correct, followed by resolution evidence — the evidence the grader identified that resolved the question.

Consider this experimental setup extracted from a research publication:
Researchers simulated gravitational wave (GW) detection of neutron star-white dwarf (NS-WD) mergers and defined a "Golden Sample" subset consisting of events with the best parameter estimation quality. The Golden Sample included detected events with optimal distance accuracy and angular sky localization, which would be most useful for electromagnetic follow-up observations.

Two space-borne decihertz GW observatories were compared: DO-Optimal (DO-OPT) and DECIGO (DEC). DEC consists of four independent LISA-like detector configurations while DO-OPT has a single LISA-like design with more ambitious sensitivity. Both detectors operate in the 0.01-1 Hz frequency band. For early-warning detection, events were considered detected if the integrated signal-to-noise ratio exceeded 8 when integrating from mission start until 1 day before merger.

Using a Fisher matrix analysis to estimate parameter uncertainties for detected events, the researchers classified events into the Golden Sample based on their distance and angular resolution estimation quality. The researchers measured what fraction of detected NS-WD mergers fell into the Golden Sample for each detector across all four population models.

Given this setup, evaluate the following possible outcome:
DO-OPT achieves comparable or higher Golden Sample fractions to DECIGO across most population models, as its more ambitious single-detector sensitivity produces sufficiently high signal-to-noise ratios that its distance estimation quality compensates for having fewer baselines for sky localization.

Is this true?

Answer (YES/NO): NO